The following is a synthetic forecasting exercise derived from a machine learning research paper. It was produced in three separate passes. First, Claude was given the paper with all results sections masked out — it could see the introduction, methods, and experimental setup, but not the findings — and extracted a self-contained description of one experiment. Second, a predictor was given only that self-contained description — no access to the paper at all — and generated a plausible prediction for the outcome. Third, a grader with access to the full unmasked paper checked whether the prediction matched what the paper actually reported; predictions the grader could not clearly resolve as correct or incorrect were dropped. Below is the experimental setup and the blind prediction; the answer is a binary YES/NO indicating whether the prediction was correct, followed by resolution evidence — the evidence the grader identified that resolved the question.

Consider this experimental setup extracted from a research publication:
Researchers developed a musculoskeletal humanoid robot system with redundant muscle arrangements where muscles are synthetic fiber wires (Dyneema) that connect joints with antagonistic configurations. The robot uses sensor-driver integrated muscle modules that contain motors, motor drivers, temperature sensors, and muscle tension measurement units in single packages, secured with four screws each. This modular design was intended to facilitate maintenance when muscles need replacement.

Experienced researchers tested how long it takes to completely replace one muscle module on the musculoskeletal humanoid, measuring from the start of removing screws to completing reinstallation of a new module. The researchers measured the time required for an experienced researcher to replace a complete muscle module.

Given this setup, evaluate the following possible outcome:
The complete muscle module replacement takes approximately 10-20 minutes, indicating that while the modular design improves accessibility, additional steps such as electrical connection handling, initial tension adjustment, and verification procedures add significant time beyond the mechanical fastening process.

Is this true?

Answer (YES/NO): NO